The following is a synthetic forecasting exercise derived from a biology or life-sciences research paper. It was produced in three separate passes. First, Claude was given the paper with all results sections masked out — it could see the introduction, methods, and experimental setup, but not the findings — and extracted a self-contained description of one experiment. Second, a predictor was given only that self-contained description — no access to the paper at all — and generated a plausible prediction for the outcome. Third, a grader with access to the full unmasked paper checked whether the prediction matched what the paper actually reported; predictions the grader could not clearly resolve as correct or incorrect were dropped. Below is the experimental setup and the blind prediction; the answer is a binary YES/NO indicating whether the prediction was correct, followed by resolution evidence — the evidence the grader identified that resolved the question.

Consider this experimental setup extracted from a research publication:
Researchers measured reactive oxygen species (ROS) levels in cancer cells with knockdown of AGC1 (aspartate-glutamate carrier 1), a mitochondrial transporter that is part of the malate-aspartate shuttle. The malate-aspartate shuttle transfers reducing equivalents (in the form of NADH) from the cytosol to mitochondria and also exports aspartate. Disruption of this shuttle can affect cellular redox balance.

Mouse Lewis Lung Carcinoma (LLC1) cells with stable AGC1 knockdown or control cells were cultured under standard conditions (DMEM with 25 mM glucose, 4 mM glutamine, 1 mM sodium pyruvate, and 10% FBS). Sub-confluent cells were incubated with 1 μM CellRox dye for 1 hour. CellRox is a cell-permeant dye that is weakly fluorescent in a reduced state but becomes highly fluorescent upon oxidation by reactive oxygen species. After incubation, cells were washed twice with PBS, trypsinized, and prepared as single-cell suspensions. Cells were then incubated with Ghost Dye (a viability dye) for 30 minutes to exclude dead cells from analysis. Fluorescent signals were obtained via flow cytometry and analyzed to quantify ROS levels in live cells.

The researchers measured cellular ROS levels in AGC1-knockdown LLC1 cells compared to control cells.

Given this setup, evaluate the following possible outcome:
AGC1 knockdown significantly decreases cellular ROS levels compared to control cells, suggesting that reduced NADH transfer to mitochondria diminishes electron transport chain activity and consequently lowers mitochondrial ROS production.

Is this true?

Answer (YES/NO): YES